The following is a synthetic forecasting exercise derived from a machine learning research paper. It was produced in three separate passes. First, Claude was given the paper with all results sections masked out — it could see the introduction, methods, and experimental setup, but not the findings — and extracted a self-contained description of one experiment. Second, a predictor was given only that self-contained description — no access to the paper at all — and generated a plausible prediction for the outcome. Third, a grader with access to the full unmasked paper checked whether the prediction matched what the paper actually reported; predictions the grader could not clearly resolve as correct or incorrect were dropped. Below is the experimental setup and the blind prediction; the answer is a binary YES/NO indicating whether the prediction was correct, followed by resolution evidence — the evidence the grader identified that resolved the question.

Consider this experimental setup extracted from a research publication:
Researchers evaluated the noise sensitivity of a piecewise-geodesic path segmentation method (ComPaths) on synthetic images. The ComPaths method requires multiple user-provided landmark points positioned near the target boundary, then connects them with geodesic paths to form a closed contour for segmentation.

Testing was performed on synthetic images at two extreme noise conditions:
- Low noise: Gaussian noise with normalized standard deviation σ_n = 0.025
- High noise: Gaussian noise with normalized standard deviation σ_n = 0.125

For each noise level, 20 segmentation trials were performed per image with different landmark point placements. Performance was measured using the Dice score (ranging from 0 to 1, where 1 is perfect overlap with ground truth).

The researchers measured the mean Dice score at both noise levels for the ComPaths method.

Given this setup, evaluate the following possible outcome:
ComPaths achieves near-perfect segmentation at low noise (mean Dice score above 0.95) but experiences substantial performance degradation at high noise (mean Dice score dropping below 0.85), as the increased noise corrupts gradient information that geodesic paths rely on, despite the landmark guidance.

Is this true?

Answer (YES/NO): NO